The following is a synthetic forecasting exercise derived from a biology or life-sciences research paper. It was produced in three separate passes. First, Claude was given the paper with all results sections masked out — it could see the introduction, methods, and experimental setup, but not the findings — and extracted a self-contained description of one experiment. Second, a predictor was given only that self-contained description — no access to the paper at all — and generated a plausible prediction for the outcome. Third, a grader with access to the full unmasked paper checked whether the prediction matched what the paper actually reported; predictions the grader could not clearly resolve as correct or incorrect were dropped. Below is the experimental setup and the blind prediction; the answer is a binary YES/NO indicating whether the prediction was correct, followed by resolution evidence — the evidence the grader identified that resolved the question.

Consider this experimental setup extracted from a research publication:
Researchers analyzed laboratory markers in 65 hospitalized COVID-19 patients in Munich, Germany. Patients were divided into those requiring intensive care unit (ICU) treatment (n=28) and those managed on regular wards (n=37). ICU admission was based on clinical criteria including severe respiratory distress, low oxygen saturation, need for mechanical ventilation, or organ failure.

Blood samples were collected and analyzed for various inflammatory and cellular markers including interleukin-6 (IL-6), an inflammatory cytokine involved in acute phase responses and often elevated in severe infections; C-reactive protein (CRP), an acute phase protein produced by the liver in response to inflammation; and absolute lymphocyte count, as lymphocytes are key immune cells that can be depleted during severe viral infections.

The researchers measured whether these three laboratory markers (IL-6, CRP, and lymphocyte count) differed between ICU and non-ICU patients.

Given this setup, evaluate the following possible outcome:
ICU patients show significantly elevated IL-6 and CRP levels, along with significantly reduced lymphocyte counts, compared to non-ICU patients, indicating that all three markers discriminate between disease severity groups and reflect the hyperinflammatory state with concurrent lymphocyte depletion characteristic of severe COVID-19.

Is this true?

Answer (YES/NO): YES